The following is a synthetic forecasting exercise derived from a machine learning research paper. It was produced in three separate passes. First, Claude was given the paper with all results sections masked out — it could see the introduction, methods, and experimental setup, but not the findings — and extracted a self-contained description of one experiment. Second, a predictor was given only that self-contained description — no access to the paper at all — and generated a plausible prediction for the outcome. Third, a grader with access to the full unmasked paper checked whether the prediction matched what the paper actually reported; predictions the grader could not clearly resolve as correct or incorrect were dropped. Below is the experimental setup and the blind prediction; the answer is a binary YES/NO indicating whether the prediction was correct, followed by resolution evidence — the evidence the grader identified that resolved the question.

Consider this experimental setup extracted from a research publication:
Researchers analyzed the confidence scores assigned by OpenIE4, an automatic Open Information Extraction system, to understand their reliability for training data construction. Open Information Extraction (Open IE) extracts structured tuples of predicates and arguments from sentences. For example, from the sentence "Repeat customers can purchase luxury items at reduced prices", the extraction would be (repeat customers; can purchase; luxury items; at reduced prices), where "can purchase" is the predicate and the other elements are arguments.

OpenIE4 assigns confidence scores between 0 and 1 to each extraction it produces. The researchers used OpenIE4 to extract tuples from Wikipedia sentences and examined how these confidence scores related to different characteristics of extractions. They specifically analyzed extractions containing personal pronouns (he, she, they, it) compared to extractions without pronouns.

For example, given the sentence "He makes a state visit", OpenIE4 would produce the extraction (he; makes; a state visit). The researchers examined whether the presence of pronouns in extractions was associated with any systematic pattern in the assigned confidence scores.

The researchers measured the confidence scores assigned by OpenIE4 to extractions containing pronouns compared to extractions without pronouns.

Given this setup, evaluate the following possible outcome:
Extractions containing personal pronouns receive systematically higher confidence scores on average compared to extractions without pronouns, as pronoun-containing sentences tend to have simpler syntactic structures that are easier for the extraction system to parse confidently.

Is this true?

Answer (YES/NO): NO